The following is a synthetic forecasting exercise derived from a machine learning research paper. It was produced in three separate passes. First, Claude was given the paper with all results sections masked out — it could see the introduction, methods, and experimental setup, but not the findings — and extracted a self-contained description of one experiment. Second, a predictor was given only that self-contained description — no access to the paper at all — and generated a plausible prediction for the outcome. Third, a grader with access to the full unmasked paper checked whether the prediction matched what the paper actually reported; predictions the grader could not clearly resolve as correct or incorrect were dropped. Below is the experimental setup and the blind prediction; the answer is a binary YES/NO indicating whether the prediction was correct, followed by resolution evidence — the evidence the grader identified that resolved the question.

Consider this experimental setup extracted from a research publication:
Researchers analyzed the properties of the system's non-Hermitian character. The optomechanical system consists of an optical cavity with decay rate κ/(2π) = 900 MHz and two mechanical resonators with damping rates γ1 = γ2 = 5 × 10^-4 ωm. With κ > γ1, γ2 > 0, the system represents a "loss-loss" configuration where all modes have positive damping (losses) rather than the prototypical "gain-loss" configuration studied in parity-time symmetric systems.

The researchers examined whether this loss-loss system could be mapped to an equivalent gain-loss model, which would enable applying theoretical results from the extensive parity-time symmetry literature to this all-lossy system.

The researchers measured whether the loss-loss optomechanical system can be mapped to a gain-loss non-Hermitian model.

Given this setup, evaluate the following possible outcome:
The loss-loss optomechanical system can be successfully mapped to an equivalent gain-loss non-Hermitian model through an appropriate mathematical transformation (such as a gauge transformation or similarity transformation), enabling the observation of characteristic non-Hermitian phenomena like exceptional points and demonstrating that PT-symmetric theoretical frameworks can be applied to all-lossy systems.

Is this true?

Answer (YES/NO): YES